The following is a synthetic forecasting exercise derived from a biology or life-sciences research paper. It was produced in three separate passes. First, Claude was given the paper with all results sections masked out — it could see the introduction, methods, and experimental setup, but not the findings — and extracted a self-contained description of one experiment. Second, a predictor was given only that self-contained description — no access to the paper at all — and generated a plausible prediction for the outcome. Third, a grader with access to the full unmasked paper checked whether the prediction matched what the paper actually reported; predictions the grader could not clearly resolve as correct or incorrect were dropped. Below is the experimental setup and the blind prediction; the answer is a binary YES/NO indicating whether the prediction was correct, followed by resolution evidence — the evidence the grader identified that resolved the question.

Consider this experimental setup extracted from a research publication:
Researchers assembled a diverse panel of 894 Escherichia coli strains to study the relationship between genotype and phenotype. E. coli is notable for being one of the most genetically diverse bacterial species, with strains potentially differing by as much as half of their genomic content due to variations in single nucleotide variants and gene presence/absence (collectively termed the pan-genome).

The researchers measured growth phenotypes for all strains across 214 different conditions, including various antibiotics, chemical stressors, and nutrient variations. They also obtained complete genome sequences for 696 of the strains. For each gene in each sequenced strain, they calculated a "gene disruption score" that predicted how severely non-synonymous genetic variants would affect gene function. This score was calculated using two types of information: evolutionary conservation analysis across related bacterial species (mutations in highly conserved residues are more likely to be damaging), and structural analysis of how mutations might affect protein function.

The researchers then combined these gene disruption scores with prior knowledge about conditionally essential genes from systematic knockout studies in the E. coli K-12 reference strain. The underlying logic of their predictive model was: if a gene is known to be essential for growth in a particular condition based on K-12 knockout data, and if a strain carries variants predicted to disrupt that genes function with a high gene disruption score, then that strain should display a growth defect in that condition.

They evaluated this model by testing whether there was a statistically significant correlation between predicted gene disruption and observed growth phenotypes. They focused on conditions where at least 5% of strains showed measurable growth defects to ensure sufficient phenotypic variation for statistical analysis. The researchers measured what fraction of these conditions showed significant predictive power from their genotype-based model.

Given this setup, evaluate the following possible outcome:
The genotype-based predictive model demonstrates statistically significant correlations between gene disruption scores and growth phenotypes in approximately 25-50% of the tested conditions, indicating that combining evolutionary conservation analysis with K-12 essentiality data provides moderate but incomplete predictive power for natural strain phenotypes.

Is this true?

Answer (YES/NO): YES